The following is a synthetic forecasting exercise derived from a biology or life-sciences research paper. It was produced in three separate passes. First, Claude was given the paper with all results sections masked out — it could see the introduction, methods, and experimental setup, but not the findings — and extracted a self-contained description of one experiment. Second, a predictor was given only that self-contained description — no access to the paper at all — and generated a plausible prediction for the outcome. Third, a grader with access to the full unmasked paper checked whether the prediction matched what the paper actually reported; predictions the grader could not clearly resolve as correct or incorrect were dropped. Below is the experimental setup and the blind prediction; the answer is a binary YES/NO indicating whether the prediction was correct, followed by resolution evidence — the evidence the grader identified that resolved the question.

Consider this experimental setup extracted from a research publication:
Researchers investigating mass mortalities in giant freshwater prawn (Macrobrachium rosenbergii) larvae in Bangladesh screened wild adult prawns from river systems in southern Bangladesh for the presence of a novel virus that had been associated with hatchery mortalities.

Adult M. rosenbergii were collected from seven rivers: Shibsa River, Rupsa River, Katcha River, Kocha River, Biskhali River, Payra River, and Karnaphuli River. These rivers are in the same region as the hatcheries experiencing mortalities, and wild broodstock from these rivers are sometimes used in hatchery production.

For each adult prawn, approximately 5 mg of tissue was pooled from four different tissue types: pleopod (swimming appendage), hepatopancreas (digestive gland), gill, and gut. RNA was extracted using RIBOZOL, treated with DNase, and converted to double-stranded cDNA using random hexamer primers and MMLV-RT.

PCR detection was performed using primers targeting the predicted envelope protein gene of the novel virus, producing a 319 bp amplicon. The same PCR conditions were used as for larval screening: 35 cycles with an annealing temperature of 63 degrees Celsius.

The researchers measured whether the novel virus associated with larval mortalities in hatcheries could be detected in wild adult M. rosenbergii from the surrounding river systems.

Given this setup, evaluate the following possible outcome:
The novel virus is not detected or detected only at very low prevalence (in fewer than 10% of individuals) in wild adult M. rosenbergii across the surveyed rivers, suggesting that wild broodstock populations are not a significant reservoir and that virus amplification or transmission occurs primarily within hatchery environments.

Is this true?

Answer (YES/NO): YES